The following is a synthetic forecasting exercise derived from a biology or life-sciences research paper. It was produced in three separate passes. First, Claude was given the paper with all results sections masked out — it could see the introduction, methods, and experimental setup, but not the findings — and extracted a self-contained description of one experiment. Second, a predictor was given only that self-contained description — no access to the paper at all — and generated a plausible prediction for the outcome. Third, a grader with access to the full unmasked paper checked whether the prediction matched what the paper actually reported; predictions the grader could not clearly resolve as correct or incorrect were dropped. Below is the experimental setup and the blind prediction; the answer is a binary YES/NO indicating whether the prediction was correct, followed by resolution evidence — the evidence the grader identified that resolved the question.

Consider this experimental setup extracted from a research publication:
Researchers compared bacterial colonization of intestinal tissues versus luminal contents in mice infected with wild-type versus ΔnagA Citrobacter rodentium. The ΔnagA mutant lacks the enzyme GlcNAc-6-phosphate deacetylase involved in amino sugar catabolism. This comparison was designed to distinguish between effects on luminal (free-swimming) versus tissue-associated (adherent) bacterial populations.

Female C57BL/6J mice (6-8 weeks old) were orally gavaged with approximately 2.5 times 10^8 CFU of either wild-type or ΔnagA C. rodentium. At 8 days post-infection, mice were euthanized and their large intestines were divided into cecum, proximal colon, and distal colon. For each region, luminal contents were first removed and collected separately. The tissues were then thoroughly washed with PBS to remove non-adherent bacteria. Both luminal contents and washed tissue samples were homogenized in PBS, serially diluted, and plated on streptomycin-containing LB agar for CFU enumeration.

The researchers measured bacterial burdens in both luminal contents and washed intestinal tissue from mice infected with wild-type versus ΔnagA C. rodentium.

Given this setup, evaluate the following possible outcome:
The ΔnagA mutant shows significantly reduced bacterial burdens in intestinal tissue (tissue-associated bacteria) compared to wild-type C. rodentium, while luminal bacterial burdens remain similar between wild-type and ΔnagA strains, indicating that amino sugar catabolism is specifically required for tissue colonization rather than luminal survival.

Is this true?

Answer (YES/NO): NO